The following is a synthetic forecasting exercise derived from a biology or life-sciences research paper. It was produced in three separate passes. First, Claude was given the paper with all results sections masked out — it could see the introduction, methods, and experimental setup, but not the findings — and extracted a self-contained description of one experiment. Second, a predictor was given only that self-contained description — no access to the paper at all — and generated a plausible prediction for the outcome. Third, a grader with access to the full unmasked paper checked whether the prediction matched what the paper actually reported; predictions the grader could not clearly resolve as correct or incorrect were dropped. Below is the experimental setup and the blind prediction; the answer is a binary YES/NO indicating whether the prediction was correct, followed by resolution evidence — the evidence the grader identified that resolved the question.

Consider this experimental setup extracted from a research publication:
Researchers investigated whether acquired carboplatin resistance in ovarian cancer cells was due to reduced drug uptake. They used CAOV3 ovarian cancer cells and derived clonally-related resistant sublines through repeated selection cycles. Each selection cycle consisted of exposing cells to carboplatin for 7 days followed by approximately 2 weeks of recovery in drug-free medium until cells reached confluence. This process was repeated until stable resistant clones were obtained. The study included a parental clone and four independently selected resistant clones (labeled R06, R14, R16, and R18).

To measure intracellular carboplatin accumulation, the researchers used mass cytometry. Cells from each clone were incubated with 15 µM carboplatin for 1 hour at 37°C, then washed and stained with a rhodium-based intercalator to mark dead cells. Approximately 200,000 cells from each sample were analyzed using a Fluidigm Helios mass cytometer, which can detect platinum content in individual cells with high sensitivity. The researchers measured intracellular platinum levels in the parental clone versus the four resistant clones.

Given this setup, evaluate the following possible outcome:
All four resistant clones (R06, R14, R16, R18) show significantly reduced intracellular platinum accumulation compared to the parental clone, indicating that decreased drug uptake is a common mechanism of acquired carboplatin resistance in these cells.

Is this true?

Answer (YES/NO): NO